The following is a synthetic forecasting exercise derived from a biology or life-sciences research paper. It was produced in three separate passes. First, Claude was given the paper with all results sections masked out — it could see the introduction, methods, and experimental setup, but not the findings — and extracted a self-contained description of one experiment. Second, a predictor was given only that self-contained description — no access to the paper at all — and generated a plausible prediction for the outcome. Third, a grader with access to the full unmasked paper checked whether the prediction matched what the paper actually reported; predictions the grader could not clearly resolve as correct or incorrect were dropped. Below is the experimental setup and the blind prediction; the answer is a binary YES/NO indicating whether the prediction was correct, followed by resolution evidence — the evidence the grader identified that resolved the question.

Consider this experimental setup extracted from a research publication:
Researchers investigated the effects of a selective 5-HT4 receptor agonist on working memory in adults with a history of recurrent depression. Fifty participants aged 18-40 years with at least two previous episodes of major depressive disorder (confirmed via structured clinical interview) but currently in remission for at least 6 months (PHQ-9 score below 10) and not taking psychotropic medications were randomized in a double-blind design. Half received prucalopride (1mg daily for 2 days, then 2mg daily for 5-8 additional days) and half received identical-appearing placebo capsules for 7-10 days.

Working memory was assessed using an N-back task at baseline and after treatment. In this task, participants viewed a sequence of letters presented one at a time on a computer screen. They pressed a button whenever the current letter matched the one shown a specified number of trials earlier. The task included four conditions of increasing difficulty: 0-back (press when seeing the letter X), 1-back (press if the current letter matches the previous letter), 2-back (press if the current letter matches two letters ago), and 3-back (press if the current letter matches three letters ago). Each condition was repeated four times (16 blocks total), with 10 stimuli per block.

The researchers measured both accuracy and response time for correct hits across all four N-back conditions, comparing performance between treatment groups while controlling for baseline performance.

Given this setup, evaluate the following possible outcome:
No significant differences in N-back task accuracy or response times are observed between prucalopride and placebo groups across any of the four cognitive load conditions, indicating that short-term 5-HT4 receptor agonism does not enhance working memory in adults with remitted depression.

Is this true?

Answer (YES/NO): NO